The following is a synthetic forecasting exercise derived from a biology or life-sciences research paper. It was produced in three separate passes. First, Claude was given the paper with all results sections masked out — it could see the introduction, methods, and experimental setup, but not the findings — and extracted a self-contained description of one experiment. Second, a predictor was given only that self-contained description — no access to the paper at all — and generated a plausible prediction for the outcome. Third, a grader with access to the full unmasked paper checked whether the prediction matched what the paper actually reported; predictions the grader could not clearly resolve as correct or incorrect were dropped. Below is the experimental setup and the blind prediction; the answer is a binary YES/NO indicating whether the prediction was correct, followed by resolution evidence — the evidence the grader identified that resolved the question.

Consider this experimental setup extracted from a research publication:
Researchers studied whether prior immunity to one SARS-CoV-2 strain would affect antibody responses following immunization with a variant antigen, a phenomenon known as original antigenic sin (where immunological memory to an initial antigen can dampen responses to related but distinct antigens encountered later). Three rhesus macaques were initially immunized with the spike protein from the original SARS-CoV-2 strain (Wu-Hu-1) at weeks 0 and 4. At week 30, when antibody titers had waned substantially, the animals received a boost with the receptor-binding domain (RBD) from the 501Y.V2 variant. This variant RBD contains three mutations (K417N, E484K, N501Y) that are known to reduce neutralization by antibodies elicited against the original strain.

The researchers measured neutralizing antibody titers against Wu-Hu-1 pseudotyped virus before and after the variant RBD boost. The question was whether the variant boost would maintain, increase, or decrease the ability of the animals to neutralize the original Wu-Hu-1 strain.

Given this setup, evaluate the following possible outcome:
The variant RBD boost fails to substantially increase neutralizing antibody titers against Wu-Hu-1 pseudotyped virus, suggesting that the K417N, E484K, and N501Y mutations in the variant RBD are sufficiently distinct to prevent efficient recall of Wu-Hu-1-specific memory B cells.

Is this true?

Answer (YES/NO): NO